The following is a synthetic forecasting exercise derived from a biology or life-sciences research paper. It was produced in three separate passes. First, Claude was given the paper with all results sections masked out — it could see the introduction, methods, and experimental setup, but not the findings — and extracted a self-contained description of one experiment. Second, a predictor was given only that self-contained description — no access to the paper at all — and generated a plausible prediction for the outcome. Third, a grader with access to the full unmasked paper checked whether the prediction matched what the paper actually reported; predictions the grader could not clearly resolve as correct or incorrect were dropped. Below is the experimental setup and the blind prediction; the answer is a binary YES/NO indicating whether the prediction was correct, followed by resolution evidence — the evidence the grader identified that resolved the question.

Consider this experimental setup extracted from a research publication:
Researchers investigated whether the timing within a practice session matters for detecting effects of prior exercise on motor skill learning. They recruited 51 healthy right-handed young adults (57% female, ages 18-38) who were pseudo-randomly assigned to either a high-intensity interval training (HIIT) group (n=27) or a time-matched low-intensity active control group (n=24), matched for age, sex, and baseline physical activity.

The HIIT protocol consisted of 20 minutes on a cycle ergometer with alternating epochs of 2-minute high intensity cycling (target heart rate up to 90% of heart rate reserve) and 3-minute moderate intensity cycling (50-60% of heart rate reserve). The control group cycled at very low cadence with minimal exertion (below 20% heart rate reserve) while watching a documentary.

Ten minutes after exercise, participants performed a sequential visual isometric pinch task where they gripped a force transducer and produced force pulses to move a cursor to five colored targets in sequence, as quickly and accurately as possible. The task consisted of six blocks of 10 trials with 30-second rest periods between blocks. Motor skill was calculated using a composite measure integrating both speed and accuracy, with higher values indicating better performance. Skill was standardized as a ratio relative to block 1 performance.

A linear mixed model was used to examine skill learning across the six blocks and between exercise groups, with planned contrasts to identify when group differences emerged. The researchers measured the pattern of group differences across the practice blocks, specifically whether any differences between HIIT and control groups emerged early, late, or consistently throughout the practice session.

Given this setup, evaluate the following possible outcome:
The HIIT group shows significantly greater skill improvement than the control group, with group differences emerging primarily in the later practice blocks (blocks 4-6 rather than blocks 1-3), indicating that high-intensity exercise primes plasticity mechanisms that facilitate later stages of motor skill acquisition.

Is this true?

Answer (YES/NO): YES